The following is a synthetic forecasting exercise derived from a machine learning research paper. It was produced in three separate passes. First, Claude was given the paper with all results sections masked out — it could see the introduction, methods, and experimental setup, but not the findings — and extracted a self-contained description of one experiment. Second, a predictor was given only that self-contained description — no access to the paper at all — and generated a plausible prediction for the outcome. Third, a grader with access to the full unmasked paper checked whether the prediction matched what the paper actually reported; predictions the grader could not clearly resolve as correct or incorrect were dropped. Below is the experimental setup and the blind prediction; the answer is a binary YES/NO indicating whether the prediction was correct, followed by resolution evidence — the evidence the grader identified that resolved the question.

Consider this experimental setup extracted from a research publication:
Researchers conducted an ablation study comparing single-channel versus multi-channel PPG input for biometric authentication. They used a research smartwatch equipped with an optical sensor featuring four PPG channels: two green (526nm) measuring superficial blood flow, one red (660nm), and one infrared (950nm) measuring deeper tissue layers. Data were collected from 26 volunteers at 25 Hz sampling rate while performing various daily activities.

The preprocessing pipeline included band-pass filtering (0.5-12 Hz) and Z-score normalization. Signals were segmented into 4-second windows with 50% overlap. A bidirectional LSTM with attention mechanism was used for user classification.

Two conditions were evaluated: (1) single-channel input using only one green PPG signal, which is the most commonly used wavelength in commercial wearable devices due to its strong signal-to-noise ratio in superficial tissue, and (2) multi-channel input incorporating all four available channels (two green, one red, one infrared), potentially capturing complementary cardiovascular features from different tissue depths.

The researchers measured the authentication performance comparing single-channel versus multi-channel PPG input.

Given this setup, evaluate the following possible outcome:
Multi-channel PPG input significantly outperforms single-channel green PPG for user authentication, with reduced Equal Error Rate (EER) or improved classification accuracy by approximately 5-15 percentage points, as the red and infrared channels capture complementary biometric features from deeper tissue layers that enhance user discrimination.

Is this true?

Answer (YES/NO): NO